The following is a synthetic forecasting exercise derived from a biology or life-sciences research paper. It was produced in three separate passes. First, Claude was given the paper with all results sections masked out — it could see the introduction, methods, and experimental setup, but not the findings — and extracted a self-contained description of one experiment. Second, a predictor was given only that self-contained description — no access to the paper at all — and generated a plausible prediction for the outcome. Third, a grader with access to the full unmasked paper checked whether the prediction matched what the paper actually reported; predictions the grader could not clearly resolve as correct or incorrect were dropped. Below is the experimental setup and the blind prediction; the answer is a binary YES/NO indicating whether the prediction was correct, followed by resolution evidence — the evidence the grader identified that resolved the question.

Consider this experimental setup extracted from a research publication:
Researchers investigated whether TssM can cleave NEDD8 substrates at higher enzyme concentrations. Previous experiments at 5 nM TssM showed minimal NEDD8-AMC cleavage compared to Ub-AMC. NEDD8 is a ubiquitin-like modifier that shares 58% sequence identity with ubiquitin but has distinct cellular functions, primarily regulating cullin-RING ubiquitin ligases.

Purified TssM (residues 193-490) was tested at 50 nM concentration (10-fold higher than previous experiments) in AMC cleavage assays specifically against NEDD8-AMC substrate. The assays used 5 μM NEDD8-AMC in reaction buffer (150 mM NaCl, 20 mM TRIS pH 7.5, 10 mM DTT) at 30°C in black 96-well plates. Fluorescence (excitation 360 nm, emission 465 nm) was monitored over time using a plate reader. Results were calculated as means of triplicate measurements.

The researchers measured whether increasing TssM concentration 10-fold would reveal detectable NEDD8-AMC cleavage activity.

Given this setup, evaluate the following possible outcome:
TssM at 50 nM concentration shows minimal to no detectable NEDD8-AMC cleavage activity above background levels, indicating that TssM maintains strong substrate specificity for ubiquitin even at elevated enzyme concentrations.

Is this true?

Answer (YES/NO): NO